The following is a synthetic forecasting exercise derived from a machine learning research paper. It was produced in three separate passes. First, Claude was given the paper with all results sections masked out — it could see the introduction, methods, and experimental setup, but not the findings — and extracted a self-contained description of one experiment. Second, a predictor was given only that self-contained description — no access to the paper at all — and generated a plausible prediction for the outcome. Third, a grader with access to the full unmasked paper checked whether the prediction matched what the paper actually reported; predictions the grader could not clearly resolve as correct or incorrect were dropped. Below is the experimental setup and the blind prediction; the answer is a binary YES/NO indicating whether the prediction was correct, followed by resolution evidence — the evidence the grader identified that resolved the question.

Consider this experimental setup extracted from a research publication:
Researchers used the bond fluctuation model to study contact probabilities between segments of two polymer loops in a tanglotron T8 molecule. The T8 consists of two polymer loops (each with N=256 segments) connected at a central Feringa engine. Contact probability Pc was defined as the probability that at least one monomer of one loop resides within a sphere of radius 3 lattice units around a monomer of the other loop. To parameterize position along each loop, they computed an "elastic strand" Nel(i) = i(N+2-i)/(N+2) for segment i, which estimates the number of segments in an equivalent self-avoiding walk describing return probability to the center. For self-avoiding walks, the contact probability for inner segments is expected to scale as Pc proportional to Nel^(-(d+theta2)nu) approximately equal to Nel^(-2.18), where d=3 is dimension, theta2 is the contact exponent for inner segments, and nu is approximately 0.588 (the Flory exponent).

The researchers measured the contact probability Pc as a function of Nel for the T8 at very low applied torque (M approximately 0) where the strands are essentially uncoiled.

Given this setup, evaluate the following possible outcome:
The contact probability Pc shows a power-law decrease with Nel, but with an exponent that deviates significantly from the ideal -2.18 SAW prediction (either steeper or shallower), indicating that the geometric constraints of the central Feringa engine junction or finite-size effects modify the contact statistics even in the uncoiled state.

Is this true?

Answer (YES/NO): NO